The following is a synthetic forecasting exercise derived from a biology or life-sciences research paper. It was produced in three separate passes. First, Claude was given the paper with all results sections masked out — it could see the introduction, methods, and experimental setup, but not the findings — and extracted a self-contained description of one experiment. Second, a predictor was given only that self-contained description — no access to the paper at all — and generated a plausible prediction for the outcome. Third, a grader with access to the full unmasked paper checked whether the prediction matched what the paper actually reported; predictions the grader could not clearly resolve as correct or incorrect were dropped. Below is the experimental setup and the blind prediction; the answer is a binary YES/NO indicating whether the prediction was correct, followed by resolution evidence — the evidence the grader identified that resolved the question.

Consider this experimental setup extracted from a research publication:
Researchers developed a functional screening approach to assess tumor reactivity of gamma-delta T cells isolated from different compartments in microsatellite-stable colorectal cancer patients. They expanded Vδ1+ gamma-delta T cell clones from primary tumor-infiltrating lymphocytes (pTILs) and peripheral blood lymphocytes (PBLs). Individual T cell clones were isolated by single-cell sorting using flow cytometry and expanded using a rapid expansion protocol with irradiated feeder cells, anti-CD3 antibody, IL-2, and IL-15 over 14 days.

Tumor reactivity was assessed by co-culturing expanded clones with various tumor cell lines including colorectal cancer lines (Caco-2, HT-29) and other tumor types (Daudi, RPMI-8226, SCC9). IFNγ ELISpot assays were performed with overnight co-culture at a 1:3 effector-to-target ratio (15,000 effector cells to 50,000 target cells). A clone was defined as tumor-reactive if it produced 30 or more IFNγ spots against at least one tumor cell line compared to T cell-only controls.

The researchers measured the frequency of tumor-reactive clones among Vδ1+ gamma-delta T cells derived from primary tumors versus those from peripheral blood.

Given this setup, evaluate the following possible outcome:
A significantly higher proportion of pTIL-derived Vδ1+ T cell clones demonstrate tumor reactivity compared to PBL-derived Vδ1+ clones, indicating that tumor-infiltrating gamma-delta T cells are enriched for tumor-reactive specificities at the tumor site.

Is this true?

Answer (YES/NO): YES